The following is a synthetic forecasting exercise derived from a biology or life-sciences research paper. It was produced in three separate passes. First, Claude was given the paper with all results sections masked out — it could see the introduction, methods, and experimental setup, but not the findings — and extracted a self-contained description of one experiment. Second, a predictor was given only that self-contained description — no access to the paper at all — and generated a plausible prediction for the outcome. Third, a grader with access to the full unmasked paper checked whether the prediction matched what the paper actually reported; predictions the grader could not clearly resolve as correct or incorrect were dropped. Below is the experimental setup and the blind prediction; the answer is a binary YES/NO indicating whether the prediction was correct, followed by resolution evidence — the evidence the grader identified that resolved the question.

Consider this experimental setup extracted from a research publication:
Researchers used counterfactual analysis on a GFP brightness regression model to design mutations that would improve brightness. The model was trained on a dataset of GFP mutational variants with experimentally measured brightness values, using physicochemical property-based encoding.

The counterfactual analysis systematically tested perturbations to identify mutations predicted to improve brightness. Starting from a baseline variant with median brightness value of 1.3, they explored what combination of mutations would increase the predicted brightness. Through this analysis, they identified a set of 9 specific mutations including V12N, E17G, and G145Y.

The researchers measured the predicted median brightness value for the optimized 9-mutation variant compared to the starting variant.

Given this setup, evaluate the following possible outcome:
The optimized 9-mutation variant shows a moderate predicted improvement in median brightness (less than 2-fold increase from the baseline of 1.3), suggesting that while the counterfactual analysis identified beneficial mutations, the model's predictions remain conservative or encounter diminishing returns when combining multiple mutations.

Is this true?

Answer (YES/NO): YES